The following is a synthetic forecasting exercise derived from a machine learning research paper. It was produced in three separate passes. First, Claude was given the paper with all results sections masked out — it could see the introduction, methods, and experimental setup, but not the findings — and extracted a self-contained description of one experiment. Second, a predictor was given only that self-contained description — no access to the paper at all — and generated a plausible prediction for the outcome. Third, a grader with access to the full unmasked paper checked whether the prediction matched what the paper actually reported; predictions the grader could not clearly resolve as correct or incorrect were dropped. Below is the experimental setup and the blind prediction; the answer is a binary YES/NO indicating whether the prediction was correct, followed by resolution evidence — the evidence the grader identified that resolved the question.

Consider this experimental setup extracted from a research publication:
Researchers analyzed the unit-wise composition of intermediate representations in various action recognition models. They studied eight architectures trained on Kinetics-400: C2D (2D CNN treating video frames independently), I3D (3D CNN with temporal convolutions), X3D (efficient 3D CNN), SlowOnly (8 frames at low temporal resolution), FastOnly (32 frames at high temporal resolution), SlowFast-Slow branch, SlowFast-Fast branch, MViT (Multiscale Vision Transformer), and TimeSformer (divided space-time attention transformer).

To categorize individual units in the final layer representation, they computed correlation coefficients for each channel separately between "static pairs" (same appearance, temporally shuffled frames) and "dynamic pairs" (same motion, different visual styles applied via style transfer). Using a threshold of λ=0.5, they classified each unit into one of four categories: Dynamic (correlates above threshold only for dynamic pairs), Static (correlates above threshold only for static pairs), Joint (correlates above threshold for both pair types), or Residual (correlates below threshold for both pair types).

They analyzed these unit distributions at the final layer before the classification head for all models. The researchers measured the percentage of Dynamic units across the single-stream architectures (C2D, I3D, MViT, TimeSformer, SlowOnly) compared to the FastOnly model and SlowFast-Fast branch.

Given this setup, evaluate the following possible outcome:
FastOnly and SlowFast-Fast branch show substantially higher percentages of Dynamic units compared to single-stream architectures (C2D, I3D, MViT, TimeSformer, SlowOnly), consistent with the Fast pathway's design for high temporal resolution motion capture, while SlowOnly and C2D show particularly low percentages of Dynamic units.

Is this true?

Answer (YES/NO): YES